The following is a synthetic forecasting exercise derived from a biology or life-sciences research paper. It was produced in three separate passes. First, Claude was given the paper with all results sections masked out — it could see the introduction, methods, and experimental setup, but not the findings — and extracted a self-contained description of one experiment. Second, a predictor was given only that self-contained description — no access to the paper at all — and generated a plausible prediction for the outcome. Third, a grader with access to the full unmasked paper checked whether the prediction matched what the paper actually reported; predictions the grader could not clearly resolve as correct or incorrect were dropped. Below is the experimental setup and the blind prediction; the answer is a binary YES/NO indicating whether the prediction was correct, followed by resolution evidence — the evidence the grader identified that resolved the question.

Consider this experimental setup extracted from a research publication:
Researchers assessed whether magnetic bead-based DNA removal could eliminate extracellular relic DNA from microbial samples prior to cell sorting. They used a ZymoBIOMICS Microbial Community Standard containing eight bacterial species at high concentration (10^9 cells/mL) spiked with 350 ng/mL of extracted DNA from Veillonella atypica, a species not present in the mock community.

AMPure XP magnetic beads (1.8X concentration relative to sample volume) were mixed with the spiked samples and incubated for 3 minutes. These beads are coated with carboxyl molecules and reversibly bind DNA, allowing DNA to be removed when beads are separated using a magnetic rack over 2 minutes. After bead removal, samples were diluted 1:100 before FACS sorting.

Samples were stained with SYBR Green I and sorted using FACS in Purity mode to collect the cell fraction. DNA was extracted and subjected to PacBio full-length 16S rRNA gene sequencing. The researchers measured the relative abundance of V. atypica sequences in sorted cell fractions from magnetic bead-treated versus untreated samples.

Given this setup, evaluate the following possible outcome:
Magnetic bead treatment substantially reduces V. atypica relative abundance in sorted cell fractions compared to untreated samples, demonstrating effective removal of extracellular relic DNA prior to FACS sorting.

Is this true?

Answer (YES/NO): NO